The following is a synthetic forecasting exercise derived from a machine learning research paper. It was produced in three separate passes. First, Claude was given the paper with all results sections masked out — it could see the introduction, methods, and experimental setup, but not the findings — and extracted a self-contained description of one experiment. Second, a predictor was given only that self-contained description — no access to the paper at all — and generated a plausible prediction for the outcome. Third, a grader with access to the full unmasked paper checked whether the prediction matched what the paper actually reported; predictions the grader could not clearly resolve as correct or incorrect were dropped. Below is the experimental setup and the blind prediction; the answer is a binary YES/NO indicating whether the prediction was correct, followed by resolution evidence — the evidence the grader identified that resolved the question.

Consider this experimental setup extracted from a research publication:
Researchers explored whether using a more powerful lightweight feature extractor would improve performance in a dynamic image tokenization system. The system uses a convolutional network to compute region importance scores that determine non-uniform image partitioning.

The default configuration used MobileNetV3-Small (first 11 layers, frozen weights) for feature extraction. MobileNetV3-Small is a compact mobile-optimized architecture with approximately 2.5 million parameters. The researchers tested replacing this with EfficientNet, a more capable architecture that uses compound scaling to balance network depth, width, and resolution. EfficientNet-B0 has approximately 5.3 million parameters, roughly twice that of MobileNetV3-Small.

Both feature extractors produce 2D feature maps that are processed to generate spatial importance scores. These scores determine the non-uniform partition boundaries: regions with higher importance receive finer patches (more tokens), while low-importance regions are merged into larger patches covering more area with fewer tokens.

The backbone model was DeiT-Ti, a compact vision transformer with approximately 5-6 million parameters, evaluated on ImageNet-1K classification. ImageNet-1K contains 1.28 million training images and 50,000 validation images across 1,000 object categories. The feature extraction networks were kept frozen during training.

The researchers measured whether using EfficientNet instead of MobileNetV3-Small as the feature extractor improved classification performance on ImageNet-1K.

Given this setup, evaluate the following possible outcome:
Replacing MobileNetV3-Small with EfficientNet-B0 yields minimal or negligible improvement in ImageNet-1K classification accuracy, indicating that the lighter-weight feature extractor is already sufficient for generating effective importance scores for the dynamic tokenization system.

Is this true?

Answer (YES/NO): NO